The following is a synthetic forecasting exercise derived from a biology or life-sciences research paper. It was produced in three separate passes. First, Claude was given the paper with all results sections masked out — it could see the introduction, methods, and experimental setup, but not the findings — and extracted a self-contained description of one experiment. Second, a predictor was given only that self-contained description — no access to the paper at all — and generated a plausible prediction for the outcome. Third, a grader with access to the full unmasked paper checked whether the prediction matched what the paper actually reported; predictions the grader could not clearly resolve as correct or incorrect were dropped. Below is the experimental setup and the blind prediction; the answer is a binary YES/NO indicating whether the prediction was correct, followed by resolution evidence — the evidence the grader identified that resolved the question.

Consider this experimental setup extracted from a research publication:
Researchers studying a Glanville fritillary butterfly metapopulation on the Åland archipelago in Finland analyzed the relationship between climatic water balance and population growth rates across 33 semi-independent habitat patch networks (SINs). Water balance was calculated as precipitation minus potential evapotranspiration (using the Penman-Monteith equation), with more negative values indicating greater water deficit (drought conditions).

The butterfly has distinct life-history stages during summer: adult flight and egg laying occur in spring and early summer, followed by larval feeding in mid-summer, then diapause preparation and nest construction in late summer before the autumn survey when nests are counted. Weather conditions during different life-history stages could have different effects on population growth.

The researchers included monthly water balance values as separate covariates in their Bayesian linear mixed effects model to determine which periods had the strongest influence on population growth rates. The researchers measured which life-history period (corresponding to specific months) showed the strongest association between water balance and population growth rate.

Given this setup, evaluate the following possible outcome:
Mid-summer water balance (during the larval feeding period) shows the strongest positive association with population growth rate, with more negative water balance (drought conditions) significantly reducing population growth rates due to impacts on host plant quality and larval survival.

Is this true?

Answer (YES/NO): NO